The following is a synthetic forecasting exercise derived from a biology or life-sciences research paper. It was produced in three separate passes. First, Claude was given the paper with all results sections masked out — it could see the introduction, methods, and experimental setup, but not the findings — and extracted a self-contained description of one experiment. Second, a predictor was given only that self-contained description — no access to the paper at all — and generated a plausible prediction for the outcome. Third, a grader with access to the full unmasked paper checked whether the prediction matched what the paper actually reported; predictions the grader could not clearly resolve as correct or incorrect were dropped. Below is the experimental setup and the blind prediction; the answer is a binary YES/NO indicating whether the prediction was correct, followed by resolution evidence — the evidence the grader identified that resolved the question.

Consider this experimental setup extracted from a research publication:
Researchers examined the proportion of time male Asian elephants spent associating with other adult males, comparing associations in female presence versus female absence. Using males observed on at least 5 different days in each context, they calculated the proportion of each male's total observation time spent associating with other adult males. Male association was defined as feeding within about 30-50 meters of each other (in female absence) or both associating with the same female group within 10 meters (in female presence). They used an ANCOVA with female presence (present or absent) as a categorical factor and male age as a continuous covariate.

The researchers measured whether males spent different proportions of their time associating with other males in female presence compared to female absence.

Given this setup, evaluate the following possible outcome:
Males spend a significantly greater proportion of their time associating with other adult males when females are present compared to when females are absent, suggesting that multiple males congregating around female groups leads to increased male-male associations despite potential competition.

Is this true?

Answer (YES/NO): NO